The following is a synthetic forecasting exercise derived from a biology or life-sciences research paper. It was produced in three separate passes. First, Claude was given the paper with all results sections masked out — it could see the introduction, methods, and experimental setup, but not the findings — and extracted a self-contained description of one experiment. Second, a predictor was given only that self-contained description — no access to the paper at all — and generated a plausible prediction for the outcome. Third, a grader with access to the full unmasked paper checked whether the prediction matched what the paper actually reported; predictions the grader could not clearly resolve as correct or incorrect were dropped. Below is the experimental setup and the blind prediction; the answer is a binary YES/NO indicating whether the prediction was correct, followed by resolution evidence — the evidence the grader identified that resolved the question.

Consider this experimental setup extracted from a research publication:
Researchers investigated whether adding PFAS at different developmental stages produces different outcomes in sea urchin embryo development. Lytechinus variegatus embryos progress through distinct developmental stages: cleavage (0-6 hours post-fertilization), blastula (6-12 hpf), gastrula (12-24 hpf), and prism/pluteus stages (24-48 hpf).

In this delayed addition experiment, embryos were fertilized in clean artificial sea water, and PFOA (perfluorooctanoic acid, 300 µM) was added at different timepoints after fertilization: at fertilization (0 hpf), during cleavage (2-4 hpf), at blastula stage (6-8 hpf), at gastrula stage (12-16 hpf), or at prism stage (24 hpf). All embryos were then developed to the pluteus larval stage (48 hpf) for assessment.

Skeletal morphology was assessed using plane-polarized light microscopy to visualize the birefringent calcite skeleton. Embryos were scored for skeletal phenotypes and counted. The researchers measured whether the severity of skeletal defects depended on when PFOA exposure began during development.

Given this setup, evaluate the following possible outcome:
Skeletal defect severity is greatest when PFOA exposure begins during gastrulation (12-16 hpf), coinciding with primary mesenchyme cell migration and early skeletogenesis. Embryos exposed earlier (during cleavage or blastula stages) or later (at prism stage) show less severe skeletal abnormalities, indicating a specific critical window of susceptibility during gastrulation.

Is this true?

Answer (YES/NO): NO